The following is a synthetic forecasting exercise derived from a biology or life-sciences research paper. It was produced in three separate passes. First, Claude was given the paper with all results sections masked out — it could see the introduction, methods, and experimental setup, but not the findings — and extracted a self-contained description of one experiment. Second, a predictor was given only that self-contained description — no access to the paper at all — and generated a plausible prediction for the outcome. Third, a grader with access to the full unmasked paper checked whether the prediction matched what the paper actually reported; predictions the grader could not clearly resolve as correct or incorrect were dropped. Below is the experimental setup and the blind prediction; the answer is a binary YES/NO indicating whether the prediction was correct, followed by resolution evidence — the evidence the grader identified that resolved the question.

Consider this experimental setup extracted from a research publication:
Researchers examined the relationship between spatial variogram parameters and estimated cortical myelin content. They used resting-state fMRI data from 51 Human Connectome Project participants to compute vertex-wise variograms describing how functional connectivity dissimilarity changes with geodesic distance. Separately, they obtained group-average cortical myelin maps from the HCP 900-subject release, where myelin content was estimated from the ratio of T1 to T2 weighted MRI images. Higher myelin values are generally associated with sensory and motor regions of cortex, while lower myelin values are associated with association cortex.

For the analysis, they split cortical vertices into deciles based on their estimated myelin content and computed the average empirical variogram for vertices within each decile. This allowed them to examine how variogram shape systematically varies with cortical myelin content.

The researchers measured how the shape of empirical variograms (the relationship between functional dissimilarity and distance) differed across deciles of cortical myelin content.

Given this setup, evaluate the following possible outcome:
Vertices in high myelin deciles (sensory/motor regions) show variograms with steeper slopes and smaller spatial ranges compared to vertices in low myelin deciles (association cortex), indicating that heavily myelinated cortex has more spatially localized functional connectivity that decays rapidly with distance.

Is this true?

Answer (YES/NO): NO